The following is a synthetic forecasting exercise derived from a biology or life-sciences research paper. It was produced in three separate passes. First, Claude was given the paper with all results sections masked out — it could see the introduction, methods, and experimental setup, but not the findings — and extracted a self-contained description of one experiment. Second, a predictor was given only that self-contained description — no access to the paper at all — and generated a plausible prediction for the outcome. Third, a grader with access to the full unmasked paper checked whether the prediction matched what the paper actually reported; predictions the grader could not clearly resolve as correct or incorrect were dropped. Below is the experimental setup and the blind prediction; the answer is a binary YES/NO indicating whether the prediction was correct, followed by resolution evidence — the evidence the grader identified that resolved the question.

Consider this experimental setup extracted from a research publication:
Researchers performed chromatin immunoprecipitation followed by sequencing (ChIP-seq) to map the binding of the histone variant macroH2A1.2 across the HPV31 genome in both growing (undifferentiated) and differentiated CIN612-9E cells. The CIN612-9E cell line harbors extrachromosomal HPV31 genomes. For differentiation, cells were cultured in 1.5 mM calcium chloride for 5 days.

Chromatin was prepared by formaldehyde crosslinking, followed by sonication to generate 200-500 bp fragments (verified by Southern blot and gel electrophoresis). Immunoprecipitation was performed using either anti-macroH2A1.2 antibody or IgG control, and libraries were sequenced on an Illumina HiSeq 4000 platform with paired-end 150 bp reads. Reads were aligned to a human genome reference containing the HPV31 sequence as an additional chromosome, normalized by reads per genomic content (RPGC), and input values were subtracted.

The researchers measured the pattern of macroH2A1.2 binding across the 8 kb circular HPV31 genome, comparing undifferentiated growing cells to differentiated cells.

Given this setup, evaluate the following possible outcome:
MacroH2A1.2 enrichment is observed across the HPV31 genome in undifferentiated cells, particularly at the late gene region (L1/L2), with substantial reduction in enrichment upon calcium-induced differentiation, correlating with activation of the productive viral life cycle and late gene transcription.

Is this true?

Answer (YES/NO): NO